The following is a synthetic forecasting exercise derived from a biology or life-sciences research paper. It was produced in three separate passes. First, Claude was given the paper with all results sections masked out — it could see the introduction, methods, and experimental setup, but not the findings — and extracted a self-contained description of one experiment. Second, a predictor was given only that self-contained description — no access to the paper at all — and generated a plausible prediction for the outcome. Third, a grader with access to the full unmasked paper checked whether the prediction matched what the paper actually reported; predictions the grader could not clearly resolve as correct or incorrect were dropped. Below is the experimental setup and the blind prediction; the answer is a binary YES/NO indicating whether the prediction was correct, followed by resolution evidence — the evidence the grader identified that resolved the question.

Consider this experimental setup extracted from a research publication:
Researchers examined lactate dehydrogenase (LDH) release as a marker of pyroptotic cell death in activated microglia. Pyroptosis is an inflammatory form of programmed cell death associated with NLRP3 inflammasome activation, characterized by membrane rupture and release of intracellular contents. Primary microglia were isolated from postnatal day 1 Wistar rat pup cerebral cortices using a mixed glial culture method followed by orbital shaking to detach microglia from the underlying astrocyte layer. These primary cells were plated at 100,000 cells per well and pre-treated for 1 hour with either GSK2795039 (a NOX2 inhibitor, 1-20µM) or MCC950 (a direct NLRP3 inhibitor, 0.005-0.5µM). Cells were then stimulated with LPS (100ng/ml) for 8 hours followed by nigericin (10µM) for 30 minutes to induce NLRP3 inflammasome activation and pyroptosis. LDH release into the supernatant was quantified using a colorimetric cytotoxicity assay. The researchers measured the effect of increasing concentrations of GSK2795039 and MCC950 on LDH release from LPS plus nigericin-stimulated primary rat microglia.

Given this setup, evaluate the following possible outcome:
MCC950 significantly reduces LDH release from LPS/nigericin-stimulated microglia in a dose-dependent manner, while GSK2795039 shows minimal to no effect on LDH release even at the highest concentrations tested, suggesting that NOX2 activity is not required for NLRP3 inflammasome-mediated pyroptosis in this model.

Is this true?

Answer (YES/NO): NO